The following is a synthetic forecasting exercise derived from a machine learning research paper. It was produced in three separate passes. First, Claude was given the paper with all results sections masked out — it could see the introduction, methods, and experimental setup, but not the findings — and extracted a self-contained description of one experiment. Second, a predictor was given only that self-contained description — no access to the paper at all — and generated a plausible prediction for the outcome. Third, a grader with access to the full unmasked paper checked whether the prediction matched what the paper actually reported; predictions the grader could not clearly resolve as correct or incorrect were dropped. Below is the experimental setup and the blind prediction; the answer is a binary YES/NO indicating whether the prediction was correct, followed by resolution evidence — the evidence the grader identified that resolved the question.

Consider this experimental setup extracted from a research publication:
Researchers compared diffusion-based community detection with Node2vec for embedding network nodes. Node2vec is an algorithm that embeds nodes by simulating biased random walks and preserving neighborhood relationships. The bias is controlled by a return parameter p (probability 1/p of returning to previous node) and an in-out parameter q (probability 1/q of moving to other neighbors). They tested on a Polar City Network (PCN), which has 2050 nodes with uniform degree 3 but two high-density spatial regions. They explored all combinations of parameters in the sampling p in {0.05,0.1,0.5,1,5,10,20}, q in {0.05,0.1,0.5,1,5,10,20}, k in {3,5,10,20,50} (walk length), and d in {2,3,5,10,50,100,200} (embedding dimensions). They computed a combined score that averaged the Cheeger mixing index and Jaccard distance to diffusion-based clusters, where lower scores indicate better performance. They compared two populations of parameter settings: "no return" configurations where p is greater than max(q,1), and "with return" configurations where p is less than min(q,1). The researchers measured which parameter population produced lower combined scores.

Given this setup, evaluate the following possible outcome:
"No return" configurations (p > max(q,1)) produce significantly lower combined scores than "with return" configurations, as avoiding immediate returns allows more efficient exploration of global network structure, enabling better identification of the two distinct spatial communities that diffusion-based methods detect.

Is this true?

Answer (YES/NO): YES